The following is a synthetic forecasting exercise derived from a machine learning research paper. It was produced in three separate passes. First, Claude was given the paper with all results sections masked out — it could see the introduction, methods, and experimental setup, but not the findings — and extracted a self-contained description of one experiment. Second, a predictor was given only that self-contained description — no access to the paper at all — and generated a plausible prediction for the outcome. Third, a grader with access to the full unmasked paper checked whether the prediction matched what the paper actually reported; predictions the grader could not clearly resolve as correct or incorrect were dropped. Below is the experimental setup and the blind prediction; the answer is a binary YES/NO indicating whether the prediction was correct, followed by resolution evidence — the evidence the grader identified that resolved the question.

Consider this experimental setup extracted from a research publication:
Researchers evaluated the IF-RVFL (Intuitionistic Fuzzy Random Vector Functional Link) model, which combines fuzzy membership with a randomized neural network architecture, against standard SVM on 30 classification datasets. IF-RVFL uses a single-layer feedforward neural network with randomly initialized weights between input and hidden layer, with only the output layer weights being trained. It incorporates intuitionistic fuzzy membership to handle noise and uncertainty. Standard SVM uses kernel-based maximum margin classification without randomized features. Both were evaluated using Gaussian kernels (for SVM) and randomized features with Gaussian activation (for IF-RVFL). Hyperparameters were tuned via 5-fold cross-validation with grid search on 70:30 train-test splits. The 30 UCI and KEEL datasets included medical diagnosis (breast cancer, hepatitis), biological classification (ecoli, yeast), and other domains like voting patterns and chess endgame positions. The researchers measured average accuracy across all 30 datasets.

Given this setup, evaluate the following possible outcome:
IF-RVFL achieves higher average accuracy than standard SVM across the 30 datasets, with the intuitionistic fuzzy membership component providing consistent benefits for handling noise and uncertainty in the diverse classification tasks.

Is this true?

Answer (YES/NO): NO